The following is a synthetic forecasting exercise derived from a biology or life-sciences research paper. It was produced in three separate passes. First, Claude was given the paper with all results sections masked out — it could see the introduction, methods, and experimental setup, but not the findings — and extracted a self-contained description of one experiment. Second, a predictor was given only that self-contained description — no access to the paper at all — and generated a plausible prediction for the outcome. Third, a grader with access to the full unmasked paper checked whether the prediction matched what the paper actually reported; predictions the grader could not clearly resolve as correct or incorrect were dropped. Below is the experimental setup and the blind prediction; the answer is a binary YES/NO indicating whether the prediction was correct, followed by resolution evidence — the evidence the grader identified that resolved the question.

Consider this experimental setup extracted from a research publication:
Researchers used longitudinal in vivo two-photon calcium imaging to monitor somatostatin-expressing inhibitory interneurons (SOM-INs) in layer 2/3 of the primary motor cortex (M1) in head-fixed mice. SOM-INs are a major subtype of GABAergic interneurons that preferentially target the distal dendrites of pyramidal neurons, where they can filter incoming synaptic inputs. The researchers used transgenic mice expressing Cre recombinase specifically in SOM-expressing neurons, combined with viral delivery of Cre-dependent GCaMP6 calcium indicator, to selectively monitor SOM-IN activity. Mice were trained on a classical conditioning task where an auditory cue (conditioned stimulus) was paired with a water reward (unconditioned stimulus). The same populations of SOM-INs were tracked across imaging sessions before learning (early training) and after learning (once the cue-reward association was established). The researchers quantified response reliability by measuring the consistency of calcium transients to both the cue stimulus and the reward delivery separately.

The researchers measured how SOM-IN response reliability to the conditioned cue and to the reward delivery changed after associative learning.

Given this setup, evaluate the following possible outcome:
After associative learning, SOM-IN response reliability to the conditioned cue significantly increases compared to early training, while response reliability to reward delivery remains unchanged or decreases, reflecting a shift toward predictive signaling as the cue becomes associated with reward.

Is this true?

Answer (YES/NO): NO